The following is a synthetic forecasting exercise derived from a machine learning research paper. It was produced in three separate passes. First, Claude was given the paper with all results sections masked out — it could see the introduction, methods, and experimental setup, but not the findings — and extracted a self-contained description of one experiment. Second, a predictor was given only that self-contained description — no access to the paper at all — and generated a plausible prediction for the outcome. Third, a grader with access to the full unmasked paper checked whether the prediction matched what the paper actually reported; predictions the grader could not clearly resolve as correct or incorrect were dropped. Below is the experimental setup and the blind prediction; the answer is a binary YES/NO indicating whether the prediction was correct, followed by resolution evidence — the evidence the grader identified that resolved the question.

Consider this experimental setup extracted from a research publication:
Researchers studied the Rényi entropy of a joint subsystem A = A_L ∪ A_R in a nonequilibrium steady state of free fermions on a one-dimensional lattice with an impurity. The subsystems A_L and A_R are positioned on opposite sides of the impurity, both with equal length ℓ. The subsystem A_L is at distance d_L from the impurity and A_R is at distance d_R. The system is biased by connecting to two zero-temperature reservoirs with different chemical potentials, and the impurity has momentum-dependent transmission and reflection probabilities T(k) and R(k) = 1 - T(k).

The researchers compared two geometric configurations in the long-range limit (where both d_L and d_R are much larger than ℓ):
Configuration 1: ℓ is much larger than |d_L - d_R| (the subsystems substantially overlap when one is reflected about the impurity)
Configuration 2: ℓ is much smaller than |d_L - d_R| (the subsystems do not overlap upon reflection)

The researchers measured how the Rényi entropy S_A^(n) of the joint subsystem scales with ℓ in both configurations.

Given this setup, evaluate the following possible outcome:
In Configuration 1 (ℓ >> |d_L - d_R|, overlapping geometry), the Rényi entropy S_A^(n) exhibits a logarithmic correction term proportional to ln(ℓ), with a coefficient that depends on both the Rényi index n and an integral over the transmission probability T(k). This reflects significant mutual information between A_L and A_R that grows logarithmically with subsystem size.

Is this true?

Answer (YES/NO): NO